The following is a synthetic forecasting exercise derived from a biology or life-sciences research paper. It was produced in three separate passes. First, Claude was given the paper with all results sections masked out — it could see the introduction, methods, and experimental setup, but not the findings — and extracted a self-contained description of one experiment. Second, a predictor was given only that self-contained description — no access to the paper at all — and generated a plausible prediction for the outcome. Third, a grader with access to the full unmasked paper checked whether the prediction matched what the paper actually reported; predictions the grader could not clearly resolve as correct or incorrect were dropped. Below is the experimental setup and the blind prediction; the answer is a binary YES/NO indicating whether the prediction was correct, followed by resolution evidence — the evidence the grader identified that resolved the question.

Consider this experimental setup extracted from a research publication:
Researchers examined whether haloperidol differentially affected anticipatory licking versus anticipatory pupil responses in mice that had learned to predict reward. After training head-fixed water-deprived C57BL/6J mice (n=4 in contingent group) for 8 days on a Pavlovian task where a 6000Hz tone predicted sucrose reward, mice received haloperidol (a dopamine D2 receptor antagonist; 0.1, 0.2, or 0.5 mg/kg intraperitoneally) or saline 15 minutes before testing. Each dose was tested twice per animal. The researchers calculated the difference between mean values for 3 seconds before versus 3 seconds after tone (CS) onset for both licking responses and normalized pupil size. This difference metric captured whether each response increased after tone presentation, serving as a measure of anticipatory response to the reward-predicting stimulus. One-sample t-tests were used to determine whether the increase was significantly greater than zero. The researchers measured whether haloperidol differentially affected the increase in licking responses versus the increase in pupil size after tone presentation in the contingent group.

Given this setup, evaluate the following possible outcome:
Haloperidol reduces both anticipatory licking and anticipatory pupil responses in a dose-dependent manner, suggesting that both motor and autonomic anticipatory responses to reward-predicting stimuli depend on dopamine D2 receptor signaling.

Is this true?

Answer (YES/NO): NO